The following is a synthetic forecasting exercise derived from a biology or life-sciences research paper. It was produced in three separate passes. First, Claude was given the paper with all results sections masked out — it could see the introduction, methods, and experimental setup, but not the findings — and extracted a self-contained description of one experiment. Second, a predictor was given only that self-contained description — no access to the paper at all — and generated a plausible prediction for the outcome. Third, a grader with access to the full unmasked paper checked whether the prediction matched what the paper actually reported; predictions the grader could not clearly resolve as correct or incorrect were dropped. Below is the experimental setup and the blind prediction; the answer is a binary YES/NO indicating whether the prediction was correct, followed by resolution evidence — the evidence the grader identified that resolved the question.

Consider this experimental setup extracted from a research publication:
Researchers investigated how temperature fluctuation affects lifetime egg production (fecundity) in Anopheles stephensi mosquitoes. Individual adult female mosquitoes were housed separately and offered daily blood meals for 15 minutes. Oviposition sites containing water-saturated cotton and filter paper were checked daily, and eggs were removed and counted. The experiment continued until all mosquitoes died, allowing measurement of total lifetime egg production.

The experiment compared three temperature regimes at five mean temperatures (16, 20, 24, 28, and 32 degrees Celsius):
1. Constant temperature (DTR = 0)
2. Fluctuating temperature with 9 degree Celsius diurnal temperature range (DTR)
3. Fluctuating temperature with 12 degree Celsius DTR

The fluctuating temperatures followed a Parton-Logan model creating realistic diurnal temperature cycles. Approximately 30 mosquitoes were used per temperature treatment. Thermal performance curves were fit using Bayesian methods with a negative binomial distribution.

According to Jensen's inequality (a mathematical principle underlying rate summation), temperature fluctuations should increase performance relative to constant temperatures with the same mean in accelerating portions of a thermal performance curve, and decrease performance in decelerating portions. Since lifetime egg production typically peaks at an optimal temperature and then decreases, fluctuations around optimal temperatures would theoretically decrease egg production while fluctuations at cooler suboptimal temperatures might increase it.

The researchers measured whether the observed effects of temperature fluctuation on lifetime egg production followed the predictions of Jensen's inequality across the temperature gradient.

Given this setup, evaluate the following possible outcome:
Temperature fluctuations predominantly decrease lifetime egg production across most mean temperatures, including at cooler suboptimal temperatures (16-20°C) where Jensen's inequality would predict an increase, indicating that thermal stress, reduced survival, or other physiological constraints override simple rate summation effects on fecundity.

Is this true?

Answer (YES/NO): NO